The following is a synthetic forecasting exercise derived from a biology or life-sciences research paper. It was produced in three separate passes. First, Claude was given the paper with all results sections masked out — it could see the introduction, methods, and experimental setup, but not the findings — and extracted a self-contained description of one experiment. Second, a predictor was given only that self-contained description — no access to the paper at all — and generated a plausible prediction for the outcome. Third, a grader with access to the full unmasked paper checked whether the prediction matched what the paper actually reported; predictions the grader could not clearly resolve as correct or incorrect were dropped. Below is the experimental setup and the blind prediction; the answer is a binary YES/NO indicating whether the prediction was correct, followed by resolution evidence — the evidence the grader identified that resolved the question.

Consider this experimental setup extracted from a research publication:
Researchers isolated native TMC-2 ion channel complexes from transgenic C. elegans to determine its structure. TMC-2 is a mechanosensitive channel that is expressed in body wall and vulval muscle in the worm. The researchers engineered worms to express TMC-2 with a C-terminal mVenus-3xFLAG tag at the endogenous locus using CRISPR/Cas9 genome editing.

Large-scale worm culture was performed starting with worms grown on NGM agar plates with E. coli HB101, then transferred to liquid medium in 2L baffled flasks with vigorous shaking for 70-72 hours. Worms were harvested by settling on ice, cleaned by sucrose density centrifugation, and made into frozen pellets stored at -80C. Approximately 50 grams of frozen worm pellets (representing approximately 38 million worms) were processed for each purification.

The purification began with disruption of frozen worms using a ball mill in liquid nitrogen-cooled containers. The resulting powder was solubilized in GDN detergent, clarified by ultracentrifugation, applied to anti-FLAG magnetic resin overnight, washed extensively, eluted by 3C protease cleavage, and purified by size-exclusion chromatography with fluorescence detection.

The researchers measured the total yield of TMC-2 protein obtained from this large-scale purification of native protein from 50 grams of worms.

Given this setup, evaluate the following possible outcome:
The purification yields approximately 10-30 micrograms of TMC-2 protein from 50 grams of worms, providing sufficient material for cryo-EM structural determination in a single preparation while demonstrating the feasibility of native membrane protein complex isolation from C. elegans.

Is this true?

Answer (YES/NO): NO